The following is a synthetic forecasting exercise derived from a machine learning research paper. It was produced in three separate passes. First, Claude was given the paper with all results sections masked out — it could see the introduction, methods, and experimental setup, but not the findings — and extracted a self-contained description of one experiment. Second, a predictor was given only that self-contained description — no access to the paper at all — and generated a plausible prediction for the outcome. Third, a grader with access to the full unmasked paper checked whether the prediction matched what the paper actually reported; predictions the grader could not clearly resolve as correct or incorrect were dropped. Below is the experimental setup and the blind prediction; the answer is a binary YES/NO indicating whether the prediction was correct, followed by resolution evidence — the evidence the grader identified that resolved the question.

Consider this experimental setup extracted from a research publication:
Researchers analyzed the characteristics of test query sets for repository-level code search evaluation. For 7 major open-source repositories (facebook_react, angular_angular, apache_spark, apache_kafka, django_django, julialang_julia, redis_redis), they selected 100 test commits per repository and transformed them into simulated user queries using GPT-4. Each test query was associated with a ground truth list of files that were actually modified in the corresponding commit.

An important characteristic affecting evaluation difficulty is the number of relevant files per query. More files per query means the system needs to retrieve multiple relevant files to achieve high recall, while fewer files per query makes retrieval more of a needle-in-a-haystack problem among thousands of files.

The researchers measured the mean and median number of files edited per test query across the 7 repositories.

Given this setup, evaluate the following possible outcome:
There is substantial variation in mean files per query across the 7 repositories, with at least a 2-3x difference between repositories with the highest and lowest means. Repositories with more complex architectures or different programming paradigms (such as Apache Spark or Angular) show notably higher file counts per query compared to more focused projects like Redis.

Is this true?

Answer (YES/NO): NO